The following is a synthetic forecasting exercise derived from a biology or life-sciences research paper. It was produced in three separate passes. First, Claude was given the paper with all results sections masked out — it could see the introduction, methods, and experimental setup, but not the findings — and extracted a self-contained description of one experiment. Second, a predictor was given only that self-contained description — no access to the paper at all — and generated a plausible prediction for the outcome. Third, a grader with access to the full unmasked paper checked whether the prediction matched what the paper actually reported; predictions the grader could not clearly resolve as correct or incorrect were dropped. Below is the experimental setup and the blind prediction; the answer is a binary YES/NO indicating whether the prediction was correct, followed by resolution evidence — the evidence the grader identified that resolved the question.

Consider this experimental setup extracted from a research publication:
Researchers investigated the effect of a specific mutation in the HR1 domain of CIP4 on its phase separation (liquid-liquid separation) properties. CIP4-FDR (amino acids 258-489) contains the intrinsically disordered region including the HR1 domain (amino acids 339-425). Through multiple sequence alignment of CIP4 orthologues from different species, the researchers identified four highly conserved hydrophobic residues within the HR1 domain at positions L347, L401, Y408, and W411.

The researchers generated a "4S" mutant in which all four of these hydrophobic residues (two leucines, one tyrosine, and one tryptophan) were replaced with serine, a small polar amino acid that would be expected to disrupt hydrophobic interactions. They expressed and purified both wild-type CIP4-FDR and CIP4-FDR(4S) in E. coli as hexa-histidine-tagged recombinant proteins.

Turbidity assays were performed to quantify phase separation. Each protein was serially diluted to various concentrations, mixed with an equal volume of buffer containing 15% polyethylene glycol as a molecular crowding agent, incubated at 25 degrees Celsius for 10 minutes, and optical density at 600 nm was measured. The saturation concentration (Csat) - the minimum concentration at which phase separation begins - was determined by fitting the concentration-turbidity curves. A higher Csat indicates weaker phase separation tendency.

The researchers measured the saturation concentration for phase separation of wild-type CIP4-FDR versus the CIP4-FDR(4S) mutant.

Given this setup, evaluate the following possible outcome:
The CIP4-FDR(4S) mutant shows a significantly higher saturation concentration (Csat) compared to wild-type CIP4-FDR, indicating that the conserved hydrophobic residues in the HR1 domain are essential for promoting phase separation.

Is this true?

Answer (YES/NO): YES